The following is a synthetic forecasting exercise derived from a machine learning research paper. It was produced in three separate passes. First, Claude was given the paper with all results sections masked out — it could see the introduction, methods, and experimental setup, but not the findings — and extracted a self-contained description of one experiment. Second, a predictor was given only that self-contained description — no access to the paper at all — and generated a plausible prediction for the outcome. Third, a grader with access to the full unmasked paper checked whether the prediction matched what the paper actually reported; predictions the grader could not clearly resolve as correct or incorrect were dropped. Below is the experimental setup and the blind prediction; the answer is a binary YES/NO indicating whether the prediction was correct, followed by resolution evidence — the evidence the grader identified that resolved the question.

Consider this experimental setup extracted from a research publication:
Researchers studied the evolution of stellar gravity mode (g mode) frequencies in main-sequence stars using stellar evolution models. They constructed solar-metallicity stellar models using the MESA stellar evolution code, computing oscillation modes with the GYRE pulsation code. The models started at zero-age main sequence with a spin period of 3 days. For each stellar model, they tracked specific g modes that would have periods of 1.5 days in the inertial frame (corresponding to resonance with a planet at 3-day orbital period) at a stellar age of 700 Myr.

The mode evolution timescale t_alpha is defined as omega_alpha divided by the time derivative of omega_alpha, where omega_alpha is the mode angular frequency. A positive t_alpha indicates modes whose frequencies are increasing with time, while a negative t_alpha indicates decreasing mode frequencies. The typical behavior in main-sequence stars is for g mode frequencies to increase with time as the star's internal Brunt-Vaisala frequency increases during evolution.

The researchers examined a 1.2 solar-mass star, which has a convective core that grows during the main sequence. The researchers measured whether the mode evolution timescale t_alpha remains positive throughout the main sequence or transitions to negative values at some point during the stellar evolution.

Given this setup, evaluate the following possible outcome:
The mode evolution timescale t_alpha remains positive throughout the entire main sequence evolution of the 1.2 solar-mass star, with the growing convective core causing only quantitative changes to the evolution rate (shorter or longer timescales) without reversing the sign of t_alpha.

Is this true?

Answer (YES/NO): NO